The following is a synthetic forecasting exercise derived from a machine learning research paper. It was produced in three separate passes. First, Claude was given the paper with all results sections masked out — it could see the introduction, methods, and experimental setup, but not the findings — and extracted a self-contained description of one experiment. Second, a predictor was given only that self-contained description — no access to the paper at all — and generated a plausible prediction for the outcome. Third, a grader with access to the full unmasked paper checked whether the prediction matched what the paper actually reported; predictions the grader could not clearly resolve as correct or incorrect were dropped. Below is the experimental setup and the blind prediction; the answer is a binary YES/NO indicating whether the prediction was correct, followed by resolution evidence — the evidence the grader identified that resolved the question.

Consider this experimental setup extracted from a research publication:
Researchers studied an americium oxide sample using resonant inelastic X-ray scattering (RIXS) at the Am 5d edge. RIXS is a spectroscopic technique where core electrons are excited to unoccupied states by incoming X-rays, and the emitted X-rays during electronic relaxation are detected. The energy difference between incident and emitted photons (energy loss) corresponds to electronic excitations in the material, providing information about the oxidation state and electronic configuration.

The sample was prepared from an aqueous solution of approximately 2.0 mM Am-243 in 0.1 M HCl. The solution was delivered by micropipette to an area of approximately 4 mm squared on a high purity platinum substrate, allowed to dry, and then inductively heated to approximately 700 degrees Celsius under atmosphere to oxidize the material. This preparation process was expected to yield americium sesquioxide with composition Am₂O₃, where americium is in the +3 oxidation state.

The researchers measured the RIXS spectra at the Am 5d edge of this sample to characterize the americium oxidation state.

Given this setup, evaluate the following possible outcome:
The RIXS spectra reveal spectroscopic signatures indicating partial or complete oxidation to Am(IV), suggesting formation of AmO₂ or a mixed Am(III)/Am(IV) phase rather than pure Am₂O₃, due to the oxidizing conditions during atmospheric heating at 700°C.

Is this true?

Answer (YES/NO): NO